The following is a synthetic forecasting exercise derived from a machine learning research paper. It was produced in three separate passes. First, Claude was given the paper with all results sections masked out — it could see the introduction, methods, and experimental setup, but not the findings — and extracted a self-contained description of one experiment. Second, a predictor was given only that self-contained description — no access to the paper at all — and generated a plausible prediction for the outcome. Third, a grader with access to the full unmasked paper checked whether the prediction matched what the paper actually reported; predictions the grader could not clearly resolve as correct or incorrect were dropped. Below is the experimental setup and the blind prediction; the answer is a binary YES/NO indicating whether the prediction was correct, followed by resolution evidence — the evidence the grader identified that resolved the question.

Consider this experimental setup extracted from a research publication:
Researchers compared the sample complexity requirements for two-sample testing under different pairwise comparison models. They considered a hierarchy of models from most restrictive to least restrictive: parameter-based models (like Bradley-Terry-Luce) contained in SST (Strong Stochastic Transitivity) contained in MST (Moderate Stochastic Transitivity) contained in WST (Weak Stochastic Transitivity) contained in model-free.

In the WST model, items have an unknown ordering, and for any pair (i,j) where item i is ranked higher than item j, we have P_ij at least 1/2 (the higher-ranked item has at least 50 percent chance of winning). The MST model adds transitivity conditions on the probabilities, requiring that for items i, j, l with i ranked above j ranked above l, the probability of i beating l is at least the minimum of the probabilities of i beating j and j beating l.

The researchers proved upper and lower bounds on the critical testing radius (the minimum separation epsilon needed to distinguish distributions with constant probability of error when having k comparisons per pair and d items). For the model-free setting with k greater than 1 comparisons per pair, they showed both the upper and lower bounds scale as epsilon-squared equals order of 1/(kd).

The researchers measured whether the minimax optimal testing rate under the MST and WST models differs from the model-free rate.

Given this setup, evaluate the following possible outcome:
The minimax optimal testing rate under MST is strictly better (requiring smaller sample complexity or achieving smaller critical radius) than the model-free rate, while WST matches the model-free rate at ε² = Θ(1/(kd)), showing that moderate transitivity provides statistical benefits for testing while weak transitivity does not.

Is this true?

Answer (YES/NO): NO